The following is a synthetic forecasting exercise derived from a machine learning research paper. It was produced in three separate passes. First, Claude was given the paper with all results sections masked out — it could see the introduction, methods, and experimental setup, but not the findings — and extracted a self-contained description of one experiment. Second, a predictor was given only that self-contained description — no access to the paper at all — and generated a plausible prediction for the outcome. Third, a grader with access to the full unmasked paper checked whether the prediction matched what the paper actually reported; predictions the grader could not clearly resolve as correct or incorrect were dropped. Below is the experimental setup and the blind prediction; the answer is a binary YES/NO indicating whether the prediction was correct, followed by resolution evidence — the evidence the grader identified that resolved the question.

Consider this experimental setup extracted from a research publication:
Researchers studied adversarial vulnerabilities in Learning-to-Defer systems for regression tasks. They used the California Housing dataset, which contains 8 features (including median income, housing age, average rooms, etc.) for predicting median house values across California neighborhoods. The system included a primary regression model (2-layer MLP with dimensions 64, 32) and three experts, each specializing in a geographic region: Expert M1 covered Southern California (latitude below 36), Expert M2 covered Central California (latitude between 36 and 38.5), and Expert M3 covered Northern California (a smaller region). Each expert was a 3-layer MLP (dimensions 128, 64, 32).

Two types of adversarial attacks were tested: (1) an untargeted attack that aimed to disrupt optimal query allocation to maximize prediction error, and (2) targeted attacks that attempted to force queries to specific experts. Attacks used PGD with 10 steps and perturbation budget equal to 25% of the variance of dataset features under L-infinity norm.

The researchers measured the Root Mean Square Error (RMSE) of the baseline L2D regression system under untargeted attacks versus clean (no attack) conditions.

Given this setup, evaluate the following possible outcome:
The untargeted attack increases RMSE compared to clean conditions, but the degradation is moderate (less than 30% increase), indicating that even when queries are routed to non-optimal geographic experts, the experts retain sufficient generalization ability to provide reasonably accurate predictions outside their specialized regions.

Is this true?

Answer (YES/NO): NO